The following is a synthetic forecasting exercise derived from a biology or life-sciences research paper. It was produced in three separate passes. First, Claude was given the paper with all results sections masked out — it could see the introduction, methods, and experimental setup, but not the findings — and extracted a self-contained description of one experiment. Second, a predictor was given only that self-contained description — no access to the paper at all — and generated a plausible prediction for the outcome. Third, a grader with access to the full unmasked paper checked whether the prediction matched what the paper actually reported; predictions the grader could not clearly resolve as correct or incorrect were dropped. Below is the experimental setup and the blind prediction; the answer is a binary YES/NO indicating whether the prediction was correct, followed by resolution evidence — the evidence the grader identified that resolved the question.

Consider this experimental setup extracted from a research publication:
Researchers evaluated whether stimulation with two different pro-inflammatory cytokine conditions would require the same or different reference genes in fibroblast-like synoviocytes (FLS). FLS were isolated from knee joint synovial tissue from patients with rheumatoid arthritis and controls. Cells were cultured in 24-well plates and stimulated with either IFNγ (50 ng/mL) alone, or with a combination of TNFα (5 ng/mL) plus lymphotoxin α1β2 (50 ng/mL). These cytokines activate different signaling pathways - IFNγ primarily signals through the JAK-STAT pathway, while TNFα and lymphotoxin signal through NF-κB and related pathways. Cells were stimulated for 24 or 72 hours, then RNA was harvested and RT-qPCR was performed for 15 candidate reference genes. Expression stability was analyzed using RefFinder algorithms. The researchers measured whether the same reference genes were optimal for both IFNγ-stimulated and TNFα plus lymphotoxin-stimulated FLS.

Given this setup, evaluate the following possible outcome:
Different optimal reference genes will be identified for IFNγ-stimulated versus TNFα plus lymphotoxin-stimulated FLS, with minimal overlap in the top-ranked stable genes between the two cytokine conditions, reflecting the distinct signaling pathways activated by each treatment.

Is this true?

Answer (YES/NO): NO